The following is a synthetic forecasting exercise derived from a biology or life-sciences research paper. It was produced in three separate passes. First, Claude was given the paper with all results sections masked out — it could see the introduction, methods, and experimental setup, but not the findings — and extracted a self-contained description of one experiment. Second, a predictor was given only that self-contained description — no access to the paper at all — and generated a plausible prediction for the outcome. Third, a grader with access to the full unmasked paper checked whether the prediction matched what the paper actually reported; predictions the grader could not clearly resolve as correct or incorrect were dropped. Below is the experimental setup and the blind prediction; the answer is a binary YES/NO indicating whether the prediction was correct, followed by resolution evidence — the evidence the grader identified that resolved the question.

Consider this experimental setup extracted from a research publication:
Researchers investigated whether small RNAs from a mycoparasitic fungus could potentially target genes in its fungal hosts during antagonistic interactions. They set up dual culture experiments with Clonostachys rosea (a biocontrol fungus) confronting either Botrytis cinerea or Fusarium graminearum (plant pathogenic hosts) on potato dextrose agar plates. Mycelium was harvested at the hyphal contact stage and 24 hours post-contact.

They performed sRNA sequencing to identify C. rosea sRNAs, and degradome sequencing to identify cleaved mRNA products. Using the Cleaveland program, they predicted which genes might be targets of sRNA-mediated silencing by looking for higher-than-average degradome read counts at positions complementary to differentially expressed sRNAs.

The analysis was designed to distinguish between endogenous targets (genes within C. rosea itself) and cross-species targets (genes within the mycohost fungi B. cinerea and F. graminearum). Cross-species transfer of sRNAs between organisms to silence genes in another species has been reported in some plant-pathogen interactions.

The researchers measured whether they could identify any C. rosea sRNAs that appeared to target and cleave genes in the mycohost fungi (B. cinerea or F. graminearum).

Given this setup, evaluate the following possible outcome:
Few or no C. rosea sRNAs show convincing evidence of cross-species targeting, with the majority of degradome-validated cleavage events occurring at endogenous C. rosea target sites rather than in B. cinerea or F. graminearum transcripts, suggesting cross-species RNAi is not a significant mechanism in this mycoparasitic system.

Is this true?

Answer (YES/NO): NO